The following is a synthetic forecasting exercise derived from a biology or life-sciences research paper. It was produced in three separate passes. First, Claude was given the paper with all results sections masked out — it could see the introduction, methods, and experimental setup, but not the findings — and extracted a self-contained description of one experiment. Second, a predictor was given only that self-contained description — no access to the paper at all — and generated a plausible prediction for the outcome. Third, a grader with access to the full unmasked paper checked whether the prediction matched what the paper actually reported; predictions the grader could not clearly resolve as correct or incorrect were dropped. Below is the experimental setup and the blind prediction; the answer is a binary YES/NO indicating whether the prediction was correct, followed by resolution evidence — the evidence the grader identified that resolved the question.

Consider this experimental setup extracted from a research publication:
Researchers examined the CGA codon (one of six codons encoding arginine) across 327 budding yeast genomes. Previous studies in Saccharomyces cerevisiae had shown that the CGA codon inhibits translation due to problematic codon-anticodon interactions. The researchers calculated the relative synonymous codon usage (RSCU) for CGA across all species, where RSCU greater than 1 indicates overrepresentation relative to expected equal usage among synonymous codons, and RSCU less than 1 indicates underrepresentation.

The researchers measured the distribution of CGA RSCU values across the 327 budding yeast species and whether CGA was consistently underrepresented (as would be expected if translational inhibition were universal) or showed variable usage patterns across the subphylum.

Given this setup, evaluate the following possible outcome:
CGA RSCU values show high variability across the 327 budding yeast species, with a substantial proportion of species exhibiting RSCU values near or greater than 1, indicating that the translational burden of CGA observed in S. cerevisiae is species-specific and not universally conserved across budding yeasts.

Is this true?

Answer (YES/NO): YES